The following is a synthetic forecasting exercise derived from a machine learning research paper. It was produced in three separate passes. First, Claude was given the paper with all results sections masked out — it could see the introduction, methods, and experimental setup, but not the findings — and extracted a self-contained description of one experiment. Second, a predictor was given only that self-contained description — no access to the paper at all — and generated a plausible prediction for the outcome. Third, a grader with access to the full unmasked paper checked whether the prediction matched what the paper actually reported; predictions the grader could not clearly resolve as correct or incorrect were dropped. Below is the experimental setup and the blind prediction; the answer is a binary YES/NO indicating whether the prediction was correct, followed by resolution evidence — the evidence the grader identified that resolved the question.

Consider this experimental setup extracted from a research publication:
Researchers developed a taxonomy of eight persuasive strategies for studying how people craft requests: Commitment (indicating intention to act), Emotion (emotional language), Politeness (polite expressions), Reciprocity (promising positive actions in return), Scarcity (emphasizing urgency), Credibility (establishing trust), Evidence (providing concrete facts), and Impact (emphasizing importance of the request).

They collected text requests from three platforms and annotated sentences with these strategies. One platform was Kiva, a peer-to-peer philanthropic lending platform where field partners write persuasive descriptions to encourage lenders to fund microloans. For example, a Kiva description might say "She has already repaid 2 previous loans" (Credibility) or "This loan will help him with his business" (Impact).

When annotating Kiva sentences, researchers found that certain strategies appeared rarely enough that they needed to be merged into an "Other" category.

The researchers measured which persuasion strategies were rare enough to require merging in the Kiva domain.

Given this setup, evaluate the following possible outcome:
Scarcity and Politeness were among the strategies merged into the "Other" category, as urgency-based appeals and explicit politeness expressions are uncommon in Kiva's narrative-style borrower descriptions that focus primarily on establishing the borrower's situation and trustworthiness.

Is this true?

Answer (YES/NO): NO